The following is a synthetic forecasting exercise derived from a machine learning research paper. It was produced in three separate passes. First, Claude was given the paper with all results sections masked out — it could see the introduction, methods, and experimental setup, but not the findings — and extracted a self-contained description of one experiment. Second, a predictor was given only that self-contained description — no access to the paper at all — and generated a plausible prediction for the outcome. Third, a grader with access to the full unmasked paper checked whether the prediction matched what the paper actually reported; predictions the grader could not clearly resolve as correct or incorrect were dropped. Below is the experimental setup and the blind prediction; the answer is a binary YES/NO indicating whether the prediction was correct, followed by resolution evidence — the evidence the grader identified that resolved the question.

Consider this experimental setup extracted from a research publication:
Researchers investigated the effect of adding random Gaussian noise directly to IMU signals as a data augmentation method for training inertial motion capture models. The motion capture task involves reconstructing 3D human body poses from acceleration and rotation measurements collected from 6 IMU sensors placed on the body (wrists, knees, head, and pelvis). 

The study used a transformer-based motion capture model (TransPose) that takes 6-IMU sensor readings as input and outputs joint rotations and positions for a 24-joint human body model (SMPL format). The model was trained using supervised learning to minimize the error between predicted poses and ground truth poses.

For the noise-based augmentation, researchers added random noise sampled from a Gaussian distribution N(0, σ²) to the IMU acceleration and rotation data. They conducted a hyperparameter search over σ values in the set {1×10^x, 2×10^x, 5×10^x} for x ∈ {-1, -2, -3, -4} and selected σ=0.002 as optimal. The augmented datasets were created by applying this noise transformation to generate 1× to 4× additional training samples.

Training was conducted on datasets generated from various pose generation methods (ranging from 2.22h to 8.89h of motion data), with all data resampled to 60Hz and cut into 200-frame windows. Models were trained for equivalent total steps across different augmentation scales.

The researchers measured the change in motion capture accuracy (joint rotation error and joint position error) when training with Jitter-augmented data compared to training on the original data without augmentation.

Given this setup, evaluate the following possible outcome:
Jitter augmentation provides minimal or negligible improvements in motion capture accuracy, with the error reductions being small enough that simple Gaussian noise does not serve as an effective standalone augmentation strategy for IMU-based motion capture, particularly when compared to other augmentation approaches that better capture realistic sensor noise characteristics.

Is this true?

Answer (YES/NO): YES